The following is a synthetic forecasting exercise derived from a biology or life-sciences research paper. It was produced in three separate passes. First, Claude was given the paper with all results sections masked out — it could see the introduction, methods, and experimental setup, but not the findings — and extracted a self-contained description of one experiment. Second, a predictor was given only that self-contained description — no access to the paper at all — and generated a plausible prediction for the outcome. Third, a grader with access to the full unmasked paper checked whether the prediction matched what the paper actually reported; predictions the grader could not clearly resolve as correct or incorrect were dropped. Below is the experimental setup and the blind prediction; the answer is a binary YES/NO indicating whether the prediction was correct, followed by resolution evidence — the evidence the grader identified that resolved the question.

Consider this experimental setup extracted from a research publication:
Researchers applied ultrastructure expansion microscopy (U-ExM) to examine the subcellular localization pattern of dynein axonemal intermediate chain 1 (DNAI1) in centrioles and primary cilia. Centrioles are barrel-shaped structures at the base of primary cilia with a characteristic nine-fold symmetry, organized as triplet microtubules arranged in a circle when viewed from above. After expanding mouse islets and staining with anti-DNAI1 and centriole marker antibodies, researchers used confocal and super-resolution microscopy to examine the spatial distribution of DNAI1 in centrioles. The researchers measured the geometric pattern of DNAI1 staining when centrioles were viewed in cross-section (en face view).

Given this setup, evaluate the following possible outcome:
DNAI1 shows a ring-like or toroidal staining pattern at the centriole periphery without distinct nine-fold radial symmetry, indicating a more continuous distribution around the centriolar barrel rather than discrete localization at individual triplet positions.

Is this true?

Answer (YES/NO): NO